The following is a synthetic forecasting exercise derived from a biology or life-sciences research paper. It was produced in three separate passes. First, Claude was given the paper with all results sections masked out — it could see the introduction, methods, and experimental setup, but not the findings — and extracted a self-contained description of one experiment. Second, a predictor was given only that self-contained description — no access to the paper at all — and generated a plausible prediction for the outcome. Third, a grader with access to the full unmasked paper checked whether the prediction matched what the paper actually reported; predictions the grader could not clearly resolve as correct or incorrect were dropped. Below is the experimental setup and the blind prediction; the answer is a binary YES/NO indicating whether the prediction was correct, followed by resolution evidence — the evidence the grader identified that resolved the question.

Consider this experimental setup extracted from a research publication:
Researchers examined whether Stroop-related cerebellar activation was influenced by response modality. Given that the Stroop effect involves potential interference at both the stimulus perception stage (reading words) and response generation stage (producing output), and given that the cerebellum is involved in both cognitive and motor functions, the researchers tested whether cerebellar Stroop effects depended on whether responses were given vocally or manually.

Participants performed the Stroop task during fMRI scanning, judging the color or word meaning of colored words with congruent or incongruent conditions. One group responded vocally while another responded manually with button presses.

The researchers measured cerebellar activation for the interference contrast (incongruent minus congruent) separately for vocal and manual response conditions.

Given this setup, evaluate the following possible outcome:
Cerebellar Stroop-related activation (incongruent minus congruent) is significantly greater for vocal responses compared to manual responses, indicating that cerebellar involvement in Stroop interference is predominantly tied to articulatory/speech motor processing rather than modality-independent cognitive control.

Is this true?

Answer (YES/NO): NO